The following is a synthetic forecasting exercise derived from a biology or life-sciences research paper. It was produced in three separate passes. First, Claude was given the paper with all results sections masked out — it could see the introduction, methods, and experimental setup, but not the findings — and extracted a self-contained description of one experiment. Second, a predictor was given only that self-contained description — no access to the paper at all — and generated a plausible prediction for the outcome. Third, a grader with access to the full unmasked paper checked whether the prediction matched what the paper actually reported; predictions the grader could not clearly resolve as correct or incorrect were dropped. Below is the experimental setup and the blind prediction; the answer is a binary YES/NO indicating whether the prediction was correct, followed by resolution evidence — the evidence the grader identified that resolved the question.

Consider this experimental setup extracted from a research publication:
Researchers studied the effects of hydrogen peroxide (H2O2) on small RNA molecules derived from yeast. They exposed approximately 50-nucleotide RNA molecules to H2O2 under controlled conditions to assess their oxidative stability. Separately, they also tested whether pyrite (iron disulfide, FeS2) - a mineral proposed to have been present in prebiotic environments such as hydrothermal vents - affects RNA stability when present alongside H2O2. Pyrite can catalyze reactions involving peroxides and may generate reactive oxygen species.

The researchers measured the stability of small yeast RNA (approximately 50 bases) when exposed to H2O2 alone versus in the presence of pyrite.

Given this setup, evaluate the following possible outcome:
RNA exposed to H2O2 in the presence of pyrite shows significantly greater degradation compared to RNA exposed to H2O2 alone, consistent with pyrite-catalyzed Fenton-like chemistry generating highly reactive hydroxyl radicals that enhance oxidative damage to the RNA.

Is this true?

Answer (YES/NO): YES